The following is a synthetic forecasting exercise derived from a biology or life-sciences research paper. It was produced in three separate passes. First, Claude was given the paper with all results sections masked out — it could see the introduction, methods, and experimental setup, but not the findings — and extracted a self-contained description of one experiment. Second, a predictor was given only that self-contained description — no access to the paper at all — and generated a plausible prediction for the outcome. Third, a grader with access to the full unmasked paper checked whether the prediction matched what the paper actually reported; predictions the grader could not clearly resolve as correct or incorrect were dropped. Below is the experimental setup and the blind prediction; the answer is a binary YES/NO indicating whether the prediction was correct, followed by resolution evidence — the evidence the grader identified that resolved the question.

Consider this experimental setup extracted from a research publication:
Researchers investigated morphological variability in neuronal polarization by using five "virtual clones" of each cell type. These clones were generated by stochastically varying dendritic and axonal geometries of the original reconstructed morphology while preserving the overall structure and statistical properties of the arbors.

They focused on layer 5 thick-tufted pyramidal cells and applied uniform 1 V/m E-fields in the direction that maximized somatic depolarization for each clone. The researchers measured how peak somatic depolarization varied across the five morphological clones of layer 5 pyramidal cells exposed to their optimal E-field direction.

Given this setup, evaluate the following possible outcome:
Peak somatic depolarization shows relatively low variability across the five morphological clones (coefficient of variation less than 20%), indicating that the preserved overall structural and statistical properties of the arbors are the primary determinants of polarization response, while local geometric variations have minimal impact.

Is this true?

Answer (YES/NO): YES